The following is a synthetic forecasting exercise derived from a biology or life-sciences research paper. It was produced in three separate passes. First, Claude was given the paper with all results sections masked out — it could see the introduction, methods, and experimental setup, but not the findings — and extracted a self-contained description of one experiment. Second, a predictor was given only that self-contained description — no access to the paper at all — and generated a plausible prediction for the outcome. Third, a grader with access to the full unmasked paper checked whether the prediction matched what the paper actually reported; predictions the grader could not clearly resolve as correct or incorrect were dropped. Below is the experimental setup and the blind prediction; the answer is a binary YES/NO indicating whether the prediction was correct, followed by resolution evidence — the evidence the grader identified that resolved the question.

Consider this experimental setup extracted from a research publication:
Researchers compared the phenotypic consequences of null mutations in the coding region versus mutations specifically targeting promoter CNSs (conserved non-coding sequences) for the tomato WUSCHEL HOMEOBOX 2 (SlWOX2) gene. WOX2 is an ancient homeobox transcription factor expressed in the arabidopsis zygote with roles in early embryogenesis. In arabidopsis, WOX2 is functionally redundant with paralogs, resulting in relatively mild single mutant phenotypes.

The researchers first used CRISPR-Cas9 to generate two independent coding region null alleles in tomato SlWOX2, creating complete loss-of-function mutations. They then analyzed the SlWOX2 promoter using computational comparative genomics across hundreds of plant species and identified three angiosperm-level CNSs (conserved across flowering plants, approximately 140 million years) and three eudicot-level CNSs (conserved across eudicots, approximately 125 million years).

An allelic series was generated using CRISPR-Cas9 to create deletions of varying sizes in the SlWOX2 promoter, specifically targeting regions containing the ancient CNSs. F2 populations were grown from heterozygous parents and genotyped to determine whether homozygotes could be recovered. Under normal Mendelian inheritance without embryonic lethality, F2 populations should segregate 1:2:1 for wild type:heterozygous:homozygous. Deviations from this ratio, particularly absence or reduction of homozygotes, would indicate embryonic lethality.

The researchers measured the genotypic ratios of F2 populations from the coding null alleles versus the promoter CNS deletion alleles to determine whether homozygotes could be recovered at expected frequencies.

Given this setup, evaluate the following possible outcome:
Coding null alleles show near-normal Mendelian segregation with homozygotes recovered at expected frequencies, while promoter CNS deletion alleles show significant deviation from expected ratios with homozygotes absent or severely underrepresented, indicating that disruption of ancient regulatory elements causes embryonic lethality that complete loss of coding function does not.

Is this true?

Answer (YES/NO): NO